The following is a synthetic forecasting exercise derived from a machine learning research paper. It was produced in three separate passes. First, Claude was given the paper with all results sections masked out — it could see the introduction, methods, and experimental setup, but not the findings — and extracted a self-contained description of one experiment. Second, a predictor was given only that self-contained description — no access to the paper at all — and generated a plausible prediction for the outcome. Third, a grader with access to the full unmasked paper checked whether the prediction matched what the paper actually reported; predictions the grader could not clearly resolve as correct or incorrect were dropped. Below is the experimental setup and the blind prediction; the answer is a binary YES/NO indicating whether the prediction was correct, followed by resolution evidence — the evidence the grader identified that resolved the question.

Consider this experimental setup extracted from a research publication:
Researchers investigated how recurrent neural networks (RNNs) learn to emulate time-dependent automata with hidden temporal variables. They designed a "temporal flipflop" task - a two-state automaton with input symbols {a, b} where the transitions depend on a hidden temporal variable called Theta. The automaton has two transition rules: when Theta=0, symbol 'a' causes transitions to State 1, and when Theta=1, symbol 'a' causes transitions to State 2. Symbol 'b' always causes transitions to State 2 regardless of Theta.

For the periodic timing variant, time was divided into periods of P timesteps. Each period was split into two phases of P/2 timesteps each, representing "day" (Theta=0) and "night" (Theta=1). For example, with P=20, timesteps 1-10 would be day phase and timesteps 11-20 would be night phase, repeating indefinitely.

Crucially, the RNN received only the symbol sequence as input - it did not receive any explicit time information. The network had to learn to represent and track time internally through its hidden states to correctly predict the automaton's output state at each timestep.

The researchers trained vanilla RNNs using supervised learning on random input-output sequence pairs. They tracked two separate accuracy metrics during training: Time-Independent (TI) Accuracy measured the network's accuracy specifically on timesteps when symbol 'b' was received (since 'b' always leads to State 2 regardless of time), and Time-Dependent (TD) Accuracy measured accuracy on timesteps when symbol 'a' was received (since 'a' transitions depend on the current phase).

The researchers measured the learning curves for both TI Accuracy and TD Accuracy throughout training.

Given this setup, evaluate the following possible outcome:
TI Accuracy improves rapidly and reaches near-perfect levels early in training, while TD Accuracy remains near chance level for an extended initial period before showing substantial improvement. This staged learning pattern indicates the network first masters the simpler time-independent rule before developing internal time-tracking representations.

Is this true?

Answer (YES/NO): YES